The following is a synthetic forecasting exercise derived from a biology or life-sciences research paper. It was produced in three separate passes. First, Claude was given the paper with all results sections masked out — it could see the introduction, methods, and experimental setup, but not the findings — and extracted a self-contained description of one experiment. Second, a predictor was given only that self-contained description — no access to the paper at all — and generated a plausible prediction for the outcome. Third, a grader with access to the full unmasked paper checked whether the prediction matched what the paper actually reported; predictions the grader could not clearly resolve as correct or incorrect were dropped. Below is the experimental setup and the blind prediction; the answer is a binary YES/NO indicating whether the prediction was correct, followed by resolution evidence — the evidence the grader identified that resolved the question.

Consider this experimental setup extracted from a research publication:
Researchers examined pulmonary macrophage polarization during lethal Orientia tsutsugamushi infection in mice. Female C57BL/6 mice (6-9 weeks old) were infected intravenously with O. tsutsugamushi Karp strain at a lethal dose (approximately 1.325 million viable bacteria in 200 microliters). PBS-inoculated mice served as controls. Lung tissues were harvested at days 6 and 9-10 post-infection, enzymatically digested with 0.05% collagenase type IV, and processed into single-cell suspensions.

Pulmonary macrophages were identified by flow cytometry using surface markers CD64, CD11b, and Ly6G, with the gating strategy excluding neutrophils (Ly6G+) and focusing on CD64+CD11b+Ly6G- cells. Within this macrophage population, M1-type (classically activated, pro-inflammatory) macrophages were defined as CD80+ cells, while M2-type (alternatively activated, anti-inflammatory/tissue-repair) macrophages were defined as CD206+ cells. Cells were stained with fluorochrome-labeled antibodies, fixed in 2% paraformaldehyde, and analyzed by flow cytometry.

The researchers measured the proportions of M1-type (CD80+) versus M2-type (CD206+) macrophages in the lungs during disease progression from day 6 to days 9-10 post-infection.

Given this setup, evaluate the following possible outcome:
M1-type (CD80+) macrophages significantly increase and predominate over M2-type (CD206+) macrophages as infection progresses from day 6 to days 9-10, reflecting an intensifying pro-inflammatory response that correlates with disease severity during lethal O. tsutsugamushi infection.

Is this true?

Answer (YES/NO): YES